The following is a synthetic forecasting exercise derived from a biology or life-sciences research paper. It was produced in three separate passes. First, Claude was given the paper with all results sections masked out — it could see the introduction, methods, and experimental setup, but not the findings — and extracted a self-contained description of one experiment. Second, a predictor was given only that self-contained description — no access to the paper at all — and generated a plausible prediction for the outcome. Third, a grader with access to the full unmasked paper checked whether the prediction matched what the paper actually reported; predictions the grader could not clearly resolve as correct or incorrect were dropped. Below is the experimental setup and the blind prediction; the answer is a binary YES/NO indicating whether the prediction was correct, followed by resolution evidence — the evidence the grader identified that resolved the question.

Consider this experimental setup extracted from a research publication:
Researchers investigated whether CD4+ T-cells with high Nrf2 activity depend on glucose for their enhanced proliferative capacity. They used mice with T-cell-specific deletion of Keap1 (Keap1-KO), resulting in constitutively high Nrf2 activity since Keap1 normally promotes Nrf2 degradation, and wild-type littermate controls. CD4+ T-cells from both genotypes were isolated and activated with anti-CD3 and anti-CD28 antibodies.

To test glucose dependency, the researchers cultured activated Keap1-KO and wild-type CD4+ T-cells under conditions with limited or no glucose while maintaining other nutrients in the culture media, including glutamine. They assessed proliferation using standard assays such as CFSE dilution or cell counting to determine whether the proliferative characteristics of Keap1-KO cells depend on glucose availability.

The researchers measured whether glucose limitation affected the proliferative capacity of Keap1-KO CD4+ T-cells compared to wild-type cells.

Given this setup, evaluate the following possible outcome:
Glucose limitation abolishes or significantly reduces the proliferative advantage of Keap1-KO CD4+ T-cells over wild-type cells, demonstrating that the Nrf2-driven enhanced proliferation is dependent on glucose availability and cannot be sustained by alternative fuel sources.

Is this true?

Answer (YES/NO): NO